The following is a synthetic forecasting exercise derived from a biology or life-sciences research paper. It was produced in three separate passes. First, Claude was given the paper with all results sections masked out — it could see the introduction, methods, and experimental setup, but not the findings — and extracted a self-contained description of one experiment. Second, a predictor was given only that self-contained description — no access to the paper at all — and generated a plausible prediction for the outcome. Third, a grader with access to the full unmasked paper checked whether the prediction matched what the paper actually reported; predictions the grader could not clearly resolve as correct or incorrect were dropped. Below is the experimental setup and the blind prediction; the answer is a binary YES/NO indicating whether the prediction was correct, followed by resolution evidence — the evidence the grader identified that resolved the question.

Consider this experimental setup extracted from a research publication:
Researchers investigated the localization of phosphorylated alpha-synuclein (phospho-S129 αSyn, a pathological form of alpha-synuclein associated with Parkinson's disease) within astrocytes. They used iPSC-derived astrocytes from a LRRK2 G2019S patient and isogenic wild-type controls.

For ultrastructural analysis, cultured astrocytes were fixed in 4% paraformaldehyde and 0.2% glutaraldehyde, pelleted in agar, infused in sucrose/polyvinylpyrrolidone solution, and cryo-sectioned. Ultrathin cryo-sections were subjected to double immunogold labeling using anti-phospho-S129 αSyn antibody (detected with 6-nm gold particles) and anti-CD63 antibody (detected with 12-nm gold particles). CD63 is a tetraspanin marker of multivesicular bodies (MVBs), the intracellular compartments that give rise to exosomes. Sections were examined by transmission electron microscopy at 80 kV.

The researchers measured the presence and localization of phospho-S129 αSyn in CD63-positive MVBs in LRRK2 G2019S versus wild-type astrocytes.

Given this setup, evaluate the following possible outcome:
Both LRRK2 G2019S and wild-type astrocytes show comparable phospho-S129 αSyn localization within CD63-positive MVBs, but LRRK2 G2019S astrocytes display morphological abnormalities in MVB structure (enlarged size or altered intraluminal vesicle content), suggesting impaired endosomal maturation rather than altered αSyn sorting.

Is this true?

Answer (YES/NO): NO